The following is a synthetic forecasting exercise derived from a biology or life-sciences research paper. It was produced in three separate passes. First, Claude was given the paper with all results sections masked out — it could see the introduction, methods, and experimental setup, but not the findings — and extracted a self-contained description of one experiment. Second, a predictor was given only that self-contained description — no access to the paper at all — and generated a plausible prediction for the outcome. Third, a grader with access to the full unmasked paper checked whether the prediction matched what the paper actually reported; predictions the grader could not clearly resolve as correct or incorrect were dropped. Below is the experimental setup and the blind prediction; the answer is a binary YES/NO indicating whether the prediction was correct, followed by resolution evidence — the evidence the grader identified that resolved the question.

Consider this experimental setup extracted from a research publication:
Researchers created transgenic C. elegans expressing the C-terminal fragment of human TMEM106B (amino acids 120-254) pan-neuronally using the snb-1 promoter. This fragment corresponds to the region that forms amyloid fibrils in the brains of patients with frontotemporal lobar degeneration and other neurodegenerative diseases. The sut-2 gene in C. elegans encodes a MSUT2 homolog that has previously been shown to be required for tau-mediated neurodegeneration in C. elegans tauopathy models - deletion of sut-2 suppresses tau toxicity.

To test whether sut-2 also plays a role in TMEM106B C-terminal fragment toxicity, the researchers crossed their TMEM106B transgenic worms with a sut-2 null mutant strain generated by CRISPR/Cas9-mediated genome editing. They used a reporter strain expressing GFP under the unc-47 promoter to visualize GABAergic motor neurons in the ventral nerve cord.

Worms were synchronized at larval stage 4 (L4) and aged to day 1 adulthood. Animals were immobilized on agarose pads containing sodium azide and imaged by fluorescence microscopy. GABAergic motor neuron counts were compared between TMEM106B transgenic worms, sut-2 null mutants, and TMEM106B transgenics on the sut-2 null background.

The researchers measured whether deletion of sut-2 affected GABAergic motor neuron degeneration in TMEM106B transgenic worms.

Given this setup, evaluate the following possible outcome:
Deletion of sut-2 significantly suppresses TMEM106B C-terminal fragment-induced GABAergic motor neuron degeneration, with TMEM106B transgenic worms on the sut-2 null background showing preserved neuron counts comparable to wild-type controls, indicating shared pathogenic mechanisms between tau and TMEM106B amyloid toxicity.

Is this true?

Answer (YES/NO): NO